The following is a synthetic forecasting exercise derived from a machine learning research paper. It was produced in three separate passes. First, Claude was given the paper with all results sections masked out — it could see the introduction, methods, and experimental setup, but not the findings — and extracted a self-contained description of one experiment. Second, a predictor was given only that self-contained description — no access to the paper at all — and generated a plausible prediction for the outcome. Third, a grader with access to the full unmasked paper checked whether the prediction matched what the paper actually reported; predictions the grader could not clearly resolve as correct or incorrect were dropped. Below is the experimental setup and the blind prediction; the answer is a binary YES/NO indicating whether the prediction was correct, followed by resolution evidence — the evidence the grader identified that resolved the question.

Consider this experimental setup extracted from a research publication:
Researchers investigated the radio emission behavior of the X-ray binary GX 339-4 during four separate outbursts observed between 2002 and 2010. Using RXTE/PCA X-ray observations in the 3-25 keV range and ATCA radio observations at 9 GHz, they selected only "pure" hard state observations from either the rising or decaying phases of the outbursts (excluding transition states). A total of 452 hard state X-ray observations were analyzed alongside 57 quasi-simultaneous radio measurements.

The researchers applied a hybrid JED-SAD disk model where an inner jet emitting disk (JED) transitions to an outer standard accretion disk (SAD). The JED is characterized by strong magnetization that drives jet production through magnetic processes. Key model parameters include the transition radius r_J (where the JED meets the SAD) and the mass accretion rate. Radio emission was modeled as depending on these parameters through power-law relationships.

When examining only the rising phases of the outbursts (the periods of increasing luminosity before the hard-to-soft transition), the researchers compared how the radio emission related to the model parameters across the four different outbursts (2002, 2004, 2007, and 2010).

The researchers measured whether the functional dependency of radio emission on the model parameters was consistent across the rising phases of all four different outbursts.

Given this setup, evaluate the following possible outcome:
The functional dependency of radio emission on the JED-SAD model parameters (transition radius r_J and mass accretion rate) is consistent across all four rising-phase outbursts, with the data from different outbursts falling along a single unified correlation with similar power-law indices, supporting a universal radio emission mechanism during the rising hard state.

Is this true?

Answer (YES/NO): YES